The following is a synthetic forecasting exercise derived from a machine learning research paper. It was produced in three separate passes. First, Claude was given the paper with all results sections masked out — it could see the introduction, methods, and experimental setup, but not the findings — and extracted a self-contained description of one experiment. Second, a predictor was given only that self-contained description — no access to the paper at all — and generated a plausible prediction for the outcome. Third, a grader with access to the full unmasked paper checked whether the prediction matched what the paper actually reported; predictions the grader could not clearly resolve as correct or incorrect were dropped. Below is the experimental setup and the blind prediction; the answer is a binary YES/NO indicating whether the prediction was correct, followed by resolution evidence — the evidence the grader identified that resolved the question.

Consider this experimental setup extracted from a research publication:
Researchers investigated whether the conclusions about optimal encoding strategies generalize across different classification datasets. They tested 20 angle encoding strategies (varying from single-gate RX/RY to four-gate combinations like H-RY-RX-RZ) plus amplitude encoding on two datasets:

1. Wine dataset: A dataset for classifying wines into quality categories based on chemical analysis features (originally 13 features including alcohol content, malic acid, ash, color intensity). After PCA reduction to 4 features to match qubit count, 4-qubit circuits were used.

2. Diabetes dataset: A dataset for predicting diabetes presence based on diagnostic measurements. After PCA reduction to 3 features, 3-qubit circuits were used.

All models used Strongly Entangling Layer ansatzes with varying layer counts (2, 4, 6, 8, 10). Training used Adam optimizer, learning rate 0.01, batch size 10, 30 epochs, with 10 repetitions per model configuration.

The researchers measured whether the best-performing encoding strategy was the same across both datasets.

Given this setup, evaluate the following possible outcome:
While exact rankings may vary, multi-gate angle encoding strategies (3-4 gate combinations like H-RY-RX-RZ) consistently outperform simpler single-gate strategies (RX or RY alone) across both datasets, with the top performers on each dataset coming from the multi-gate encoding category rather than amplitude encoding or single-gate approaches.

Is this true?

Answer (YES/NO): NO